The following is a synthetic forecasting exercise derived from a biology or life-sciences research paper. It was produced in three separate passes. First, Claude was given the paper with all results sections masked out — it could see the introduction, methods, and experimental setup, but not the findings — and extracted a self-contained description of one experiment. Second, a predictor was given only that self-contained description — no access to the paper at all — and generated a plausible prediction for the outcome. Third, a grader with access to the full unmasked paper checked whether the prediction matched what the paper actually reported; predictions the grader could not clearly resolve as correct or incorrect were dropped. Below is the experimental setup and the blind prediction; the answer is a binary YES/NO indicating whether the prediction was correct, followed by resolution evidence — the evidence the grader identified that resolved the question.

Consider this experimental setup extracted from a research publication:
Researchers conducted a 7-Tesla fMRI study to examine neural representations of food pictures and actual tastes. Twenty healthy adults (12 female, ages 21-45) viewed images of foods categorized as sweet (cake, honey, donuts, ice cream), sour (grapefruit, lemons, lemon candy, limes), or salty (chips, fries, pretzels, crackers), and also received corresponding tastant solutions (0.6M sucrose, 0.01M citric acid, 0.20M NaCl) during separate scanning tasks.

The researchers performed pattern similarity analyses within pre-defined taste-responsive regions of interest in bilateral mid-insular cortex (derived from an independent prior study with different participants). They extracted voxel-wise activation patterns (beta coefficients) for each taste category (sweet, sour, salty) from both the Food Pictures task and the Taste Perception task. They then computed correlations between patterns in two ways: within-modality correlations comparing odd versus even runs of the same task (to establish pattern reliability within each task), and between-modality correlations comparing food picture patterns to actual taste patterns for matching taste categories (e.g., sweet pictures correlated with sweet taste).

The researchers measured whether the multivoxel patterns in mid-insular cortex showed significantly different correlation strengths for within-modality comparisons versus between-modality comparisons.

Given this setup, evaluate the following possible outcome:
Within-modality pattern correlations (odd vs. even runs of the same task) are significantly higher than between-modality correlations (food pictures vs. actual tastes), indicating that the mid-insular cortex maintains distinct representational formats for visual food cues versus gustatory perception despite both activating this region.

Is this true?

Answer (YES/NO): YES